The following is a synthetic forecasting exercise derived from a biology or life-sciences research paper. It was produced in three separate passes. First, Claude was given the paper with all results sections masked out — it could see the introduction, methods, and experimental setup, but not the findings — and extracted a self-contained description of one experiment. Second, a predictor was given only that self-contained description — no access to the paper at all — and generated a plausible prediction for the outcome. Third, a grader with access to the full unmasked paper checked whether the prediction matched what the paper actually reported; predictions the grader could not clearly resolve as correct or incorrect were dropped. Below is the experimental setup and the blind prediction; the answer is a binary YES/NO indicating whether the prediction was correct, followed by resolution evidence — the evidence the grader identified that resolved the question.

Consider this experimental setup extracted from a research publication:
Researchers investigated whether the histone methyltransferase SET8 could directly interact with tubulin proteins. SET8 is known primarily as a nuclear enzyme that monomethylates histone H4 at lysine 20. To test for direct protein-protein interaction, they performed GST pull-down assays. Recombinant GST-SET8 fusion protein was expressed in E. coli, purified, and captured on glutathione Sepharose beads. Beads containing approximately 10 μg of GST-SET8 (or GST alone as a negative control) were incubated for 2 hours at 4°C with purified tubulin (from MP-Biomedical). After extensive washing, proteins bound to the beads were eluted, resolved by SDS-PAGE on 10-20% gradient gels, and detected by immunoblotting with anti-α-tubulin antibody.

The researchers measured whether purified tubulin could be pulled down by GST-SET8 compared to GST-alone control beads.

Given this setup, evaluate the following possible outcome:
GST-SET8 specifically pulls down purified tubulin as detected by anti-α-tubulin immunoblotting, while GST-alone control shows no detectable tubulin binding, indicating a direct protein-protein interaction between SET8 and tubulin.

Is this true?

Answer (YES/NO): YES